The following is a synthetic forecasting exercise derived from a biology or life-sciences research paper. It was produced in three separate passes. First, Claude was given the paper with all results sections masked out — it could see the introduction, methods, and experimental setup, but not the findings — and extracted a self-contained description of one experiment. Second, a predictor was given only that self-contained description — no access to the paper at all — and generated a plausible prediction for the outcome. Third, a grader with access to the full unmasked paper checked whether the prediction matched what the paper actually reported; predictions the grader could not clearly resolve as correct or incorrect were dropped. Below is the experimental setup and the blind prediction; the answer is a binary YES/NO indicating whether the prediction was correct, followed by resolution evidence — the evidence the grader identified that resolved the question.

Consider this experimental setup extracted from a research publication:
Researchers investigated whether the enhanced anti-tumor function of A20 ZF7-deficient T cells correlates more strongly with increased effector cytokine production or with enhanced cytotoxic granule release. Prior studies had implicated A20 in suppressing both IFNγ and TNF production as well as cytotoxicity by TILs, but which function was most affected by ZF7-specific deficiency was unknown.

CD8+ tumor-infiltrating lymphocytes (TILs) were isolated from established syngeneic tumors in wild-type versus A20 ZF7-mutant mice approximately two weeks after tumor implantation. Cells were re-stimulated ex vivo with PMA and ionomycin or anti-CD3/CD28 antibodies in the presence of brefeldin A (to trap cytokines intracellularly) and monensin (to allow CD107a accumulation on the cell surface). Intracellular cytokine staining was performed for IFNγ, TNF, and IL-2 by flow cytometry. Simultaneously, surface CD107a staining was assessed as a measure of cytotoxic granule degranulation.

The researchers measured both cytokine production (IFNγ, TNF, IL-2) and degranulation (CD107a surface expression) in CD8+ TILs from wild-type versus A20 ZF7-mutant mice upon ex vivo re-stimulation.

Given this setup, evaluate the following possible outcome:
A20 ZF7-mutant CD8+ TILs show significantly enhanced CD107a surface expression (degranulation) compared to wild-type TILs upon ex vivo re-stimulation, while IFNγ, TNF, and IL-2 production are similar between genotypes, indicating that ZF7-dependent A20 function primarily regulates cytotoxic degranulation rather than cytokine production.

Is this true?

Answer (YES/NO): NO